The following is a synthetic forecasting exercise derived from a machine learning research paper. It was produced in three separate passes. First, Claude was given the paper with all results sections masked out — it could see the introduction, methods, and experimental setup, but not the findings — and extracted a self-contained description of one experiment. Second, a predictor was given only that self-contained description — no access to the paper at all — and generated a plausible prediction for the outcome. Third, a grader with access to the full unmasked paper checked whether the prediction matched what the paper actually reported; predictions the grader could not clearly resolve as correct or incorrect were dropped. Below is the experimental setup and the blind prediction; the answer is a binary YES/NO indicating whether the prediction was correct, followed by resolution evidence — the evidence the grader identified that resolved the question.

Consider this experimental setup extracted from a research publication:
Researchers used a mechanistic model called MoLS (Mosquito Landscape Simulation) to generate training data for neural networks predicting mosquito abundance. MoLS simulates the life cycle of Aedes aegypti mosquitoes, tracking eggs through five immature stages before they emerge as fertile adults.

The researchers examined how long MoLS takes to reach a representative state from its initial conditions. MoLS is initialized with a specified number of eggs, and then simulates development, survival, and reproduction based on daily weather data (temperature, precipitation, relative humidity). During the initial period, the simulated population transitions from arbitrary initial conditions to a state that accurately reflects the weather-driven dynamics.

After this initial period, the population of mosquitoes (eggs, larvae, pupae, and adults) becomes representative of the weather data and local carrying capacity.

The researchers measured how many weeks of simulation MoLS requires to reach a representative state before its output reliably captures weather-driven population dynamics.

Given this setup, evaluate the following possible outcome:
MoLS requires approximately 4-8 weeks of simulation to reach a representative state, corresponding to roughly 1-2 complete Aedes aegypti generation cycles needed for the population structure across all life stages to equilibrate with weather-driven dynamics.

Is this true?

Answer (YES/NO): NO